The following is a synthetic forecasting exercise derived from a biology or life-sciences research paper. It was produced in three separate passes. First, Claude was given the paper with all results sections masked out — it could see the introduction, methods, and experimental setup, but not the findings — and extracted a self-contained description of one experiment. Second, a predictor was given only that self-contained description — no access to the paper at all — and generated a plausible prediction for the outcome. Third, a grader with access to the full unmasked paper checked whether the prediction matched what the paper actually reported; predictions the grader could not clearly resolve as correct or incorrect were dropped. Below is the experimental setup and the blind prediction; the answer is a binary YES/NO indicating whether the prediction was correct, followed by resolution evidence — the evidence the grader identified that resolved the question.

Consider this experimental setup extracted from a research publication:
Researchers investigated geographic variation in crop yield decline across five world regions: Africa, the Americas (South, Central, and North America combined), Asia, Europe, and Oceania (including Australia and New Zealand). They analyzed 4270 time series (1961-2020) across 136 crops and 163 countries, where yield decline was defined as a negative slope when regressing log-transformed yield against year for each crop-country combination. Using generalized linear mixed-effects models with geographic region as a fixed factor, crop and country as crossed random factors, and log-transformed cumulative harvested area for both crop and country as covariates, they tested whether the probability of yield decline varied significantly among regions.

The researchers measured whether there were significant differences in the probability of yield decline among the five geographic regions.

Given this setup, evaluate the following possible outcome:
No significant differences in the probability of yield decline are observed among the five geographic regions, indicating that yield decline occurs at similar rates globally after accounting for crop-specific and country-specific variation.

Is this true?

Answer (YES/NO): NO